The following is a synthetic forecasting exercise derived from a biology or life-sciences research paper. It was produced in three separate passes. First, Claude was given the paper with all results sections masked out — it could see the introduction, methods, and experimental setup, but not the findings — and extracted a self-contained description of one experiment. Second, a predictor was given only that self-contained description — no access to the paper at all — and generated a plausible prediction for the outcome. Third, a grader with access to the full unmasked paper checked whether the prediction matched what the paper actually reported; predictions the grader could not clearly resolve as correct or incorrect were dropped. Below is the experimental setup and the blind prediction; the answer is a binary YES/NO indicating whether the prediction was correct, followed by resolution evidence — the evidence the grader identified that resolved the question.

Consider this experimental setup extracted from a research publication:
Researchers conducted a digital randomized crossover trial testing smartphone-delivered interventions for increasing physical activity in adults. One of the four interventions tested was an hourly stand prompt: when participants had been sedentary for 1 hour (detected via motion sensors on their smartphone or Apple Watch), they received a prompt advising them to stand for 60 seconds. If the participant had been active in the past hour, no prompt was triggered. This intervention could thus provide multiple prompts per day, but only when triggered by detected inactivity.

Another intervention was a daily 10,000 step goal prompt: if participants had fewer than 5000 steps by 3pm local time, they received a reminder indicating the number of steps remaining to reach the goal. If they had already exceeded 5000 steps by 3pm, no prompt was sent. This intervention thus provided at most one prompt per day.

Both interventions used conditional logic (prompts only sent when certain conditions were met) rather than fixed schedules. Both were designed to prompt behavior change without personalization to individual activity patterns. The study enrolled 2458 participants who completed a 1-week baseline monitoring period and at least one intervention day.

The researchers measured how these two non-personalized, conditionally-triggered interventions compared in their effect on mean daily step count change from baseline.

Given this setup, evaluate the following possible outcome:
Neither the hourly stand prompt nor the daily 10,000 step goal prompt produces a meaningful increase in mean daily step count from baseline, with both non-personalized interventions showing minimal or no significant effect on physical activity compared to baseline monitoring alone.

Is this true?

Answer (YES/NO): NO